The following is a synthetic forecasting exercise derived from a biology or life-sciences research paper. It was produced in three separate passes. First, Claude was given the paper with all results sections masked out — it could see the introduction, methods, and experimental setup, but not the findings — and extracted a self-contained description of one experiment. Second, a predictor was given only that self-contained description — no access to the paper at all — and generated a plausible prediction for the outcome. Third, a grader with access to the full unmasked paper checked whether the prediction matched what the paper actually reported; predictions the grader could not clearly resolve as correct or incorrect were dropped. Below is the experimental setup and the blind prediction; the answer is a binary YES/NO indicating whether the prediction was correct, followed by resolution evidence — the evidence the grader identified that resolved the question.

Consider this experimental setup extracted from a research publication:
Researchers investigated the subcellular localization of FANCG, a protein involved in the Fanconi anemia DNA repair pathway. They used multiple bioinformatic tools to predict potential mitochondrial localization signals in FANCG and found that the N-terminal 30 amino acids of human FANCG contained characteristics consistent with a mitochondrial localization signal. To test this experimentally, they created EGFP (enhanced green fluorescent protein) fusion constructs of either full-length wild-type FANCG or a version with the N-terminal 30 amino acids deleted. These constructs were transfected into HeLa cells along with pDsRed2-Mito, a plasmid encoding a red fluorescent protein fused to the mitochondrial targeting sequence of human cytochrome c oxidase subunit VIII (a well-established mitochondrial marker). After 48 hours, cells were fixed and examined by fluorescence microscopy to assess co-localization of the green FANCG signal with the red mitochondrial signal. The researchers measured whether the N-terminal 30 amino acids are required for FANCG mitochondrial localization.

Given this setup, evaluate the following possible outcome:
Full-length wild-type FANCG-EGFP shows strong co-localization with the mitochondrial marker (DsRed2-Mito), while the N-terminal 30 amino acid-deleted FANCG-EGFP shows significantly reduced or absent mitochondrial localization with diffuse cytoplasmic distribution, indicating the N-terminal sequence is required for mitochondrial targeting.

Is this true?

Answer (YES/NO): YES